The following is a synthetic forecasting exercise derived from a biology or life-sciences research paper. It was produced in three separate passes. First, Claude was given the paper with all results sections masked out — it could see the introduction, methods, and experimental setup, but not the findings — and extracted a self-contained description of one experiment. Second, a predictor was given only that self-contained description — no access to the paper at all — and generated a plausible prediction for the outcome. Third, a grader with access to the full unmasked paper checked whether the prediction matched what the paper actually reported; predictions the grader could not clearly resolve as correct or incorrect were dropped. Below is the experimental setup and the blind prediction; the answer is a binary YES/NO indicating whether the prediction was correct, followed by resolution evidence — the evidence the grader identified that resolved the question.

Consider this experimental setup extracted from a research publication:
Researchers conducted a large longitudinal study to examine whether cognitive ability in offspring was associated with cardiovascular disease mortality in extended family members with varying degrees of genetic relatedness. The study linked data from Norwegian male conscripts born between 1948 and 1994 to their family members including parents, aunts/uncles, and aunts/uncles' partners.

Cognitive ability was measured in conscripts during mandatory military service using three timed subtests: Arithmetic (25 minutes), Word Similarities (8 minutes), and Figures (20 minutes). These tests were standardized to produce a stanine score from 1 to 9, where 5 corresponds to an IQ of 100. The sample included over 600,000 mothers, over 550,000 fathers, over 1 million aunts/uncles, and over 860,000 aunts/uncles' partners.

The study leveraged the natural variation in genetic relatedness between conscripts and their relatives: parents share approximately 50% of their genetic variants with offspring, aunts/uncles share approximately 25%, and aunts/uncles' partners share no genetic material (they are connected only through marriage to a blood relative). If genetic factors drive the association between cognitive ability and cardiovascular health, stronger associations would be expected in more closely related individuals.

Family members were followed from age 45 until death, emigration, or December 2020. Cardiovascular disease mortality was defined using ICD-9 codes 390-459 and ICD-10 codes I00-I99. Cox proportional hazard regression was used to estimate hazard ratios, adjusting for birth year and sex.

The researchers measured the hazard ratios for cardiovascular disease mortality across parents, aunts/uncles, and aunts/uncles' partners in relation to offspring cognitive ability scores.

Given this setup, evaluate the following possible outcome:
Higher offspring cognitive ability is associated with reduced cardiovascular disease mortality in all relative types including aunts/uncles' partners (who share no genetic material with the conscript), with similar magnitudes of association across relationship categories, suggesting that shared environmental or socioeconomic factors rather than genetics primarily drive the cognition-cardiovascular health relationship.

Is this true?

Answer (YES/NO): NO